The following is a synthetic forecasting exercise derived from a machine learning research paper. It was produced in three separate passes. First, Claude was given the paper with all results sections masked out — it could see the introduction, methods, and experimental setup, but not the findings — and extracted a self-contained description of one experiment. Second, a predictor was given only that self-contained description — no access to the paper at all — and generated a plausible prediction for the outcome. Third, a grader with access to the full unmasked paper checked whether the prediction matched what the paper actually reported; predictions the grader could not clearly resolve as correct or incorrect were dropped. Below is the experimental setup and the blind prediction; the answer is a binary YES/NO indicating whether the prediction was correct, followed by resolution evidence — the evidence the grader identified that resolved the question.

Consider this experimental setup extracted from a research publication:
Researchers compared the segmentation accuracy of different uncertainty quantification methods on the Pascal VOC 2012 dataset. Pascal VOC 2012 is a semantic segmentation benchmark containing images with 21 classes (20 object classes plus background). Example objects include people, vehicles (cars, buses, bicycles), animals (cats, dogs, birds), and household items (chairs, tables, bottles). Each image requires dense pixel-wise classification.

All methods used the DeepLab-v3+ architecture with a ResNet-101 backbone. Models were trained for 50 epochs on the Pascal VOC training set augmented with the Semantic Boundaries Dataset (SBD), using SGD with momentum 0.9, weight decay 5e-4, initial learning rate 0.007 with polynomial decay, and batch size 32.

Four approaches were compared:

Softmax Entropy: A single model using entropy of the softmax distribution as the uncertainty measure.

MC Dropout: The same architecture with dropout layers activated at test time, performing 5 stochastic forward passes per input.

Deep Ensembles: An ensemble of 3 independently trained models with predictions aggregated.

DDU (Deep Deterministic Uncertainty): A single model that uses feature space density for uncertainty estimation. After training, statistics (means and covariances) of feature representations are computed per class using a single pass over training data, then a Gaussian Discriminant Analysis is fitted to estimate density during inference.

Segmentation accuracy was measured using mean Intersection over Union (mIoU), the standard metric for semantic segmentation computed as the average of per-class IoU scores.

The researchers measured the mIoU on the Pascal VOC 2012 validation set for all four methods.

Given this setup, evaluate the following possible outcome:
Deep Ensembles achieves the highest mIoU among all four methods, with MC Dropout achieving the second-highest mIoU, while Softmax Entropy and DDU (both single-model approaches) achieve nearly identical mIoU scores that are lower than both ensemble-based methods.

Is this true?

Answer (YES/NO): NO